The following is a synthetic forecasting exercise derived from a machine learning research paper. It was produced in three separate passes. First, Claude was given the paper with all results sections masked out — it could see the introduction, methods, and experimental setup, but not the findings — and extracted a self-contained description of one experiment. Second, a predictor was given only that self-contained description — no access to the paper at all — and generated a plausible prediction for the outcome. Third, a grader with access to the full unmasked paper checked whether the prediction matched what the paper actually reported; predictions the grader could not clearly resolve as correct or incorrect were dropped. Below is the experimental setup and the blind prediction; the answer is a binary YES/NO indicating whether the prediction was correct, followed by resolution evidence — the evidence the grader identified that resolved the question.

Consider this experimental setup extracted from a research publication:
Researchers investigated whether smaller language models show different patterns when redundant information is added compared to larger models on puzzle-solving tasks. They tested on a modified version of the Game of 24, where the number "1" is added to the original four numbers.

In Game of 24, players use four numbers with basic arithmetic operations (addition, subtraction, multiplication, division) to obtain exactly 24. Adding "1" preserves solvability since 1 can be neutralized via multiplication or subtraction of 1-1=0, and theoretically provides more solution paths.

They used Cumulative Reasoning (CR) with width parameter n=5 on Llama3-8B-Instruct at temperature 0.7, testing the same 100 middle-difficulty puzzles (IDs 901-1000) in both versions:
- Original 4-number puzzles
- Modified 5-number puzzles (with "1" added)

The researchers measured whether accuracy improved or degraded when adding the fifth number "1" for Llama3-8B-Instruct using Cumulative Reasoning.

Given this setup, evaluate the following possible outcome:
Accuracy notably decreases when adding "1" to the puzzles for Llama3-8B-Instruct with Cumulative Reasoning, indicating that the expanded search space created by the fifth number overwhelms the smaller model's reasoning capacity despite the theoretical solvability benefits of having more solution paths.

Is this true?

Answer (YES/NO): NO